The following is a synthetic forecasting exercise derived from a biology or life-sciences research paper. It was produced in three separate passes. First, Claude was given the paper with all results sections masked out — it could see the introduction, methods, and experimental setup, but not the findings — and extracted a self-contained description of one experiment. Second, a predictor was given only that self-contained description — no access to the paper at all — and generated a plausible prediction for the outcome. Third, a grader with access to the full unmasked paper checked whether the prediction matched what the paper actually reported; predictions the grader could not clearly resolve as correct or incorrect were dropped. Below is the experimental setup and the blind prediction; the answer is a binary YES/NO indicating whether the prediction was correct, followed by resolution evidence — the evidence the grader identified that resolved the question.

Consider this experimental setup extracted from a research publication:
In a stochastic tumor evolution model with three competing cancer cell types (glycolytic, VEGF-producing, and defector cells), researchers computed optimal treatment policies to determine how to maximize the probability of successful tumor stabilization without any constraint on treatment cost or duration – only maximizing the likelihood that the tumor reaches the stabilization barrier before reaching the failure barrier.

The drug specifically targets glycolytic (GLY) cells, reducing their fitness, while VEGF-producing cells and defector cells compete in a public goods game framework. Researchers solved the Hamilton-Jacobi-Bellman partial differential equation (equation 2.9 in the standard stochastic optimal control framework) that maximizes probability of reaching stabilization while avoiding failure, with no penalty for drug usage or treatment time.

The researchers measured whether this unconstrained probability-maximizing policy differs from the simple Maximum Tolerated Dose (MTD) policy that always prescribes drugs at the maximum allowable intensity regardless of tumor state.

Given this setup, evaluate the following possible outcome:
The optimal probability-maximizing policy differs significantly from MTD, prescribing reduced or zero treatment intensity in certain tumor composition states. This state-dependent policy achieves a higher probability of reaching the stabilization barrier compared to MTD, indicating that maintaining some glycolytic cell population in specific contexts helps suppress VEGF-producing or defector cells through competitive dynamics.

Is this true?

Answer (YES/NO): NO